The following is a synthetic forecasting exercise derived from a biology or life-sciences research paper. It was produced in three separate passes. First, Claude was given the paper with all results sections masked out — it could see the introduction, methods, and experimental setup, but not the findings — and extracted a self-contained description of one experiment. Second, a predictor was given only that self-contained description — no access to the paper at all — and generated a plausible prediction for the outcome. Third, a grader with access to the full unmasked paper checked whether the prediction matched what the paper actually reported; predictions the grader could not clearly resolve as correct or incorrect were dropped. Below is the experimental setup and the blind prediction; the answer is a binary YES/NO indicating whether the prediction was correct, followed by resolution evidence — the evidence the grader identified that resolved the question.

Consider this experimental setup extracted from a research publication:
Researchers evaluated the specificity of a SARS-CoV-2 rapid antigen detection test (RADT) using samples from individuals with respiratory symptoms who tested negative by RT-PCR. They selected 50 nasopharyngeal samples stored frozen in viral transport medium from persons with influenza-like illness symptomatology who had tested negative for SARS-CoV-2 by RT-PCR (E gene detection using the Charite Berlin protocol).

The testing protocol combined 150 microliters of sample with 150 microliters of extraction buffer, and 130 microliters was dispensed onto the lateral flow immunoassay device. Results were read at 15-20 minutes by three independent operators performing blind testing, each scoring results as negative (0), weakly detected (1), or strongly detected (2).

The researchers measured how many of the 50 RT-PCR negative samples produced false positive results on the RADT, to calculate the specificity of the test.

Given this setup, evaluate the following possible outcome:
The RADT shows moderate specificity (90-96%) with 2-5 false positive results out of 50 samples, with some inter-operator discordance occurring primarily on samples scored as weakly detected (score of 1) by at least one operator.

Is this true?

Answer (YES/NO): NO